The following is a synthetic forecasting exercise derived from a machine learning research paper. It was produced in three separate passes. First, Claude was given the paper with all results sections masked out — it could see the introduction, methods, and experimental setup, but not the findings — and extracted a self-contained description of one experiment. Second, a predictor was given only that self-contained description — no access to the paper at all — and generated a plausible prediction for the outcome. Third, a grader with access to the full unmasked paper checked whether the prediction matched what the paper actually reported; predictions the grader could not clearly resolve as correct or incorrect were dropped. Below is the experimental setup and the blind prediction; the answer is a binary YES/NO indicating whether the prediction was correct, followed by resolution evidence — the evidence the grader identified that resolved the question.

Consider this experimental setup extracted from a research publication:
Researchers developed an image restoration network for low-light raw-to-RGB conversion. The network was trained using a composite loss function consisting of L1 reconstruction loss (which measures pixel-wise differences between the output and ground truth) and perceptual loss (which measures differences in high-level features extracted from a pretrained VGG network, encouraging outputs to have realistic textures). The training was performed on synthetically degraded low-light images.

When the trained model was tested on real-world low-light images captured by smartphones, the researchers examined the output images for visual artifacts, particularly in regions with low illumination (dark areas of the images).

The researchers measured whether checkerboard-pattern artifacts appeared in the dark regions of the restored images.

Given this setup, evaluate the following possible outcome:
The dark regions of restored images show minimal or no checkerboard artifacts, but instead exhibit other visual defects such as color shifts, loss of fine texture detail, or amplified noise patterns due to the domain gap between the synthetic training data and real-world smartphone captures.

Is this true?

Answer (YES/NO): NO